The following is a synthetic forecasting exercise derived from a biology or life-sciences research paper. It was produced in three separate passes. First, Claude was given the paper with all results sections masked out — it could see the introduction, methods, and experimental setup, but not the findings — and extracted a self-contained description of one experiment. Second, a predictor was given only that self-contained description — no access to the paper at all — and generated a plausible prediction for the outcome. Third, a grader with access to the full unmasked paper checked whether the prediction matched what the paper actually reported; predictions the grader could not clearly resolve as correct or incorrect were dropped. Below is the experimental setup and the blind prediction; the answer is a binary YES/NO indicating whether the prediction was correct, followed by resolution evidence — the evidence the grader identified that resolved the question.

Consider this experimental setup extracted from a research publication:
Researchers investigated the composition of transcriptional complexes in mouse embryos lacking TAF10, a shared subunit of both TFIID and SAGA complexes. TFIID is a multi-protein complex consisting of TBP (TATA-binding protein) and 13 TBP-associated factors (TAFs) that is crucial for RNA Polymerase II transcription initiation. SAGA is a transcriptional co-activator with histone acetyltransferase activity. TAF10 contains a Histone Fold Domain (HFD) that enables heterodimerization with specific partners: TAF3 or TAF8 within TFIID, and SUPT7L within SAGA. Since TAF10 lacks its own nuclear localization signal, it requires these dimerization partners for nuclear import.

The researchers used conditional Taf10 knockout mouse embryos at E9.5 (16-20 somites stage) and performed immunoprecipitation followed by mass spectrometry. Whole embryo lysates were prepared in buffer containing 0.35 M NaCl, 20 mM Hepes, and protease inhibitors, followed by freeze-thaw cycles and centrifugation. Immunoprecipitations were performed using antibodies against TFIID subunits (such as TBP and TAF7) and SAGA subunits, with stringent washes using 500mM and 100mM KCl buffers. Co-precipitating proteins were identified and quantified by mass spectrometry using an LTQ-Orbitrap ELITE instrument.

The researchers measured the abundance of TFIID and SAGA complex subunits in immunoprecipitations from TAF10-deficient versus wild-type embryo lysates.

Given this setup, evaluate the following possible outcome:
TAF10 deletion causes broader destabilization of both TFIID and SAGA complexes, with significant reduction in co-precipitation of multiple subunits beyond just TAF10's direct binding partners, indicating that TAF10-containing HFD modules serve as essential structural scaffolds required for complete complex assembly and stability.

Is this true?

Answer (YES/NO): YES